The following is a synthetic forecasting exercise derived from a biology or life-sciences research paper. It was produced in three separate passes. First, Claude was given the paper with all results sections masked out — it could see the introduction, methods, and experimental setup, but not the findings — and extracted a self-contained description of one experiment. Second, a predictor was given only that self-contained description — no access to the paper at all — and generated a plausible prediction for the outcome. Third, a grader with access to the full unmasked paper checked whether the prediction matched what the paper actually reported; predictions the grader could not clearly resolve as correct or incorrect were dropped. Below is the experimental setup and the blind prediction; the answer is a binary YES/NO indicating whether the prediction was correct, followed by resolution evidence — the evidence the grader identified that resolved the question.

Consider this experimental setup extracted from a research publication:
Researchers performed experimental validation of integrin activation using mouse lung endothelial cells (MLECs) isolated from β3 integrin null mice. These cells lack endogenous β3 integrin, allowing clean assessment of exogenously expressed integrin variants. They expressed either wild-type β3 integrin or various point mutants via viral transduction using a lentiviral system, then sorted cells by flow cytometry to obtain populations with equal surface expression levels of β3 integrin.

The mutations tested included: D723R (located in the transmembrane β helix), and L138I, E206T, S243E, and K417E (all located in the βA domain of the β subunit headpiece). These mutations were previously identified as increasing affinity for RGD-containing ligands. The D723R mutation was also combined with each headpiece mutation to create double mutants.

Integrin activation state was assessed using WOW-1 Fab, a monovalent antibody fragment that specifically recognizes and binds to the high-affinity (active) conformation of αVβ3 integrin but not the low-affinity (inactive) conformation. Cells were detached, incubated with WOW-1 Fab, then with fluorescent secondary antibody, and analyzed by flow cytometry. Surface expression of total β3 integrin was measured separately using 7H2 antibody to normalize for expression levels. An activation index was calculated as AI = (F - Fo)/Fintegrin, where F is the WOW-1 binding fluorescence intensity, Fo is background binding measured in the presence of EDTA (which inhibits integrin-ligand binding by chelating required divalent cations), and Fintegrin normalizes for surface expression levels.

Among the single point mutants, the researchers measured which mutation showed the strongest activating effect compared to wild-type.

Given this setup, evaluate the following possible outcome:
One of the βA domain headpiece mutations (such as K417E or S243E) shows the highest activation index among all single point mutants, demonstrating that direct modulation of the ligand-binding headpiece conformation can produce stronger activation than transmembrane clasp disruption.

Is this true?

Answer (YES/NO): NO